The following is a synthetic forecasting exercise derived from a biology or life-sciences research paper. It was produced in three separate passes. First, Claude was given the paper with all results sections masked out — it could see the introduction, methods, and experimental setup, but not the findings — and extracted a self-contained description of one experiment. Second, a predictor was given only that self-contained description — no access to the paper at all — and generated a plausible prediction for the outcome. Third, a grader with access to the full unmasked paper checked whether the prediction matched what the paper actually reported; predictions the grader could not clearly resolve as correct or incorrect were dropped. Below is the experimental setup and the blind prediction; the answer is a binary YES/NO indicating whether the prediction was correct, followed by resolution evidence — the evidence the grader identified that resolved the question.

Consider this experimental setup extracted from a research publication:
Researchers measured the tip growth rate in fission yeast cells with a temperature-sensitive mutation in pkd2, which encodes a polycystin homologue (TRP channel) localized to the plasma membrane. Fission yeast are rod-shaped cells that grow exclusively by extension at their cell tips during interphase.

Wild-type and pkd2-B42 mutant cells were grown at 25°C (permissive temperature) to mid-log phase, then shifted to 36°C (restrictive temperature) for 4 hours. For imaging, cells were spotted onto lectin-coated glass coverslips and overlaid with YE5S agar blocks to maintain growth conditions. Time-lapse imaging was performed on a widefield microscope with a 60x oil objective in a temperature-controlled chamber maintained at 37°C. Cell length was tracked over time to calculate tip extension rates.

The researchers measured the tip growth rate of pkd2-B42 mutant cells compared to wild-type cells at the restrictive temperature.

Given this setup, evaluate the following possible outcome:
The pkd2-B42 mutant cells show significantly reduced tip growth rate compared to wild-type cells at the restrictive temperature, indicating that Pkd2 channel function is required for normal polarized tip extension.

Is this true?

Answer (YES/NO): YES